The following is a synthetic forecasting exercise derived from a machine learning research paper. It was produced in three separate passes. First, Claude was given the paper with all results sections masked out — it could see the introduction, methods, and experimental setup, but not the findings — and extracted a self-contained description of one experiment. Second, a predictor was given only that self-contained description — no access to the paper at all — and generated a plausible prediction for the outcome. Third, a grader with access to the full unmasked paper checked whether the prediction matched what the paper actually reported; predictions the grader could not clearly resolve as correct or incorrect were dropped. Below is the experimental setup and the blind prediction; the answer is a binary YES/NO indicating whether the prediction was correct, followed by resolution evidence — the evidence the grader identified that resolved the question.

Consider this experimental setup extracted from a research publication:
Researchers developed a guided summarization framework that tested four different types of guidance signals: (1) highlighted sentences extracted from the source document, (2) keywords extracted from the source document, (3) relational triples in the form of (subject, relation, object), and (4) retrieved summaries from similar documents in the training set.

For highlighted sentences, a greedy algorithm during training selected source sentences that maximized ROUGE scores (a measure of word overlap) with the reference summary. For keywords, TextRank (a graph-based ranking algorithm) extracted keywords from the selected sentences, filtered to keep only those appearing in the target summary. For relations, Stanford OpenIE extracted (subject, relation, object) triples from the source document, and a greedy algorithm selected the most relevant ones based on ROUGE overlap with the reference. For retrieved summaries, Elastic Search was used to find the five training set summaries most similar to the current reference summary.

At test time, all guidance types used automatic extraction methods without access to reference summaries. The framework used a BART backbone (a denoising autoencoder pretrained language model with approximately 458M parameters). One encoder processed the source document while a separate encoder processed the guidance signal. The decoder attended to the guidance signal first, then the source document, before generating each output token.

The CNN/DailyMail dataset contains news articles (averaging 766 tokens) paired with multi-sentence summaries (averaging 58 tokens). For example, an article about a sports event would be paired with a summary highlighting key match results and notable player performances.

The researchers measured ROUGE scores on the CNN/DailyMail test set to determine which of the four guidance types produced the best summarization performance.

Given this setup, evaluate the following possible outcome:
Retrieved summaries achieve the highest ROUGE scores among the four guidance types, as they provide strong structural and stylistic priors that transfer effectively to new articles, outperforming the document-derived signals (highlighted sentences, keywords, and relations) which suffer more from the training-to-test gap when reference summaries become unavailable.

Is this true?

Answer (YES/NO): NO